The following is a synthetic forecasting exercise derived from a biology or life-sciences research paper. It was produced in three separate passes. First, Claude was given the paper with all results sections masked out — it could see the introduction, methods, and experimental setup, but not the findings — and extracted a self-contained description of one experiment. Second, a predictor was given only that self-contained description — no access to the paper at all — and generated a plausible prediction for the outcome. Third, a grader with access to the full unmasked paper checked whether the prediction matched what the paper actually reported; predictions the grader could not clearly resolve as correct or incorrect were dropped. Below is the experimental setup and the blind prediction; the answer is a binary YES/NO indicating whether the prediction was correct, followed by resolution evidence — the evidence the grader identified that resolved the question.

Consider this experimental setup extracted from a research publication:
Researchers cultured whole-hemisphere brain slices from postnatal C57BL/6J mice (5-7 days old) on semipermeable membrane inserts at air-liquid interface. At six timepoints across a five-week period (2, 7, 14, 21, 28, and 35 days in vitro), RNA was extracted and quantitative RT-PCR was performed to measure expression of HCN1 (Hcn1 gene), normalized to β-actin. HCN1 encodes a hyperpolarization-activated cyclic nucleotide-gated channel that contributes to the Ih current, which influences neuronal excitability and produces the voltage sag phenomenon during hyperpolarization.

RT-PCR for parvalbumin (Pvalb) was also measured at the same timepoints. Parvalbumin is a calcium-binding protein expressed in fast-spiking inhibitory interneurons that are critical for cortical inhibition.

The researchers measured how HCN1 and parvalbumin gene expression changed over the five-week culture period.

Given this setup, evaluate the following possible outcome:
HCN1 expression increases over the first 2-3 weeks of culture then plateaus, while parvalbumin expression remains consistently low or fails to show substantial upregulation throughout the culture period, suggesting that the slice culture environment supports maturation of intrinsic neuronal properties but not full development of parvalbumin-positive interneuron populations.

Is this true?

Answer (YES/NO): NO